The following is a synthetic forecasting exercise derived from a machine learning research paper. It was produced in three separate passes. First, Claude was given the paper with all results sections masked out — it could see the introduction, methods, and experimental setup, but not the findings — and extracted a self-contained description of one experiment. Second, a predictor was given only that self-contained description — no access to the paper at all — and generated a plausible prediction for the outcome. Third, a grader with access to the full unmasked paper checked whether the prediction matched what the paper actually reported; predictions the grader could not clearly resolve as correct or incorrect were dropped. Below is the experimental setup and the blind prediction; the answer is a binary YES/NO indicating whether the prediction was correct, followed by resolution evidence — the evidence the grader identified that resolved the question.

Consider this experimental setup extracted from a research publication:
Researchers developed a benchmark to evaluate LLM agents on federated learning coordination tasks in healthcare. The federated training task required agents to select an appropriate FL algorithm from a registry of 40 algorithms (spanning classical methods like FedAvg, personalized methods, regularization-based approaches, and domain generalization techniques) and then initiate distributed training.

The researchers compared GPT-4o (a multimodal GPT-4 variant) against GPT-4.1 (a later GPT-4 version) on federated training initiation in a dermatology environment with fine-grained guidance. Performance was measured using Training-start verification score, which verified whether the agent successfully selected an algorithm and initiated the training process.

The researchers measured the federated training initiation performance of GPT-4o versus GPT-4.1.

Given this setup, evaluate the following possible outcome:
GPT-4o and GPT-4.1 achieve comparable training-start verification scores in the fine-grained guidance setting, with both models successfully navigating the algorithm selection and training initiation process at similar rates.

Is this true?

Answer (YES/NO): NO